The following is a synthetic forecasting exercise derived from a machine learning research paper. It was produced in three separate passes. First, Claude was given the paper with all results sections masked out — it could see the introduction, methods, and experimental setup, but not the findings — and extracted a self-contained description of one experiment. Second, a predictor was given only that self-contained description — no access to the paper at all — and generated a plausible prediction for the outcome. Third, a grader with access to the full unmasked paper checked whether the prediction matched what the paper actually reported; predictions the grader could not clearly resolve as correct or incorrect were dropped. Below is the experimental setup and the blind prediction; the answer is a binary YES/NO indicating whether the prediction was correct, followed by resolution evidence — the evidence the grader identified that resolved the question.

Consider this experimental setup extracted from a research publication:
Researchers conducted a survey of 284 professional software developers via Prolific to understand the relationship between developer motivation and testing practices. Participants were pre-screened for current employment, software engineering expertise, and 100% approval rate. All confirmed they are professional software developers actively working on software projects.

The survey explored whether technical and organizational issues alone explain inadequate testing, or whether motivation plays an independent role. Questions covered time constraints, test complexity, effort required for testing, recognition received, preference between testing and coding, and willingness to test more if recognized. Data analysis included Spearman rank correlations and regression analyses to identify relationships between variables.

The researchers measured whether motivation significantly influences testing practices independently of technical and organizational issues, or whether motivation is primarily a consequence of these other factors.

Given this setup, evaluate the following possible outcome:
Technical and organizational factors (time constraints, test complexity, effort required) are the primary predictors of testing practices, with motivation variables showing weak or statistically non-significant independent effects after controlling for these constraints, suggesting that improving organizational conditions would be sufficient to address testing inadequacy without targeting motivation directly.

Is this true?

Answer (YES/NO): NO